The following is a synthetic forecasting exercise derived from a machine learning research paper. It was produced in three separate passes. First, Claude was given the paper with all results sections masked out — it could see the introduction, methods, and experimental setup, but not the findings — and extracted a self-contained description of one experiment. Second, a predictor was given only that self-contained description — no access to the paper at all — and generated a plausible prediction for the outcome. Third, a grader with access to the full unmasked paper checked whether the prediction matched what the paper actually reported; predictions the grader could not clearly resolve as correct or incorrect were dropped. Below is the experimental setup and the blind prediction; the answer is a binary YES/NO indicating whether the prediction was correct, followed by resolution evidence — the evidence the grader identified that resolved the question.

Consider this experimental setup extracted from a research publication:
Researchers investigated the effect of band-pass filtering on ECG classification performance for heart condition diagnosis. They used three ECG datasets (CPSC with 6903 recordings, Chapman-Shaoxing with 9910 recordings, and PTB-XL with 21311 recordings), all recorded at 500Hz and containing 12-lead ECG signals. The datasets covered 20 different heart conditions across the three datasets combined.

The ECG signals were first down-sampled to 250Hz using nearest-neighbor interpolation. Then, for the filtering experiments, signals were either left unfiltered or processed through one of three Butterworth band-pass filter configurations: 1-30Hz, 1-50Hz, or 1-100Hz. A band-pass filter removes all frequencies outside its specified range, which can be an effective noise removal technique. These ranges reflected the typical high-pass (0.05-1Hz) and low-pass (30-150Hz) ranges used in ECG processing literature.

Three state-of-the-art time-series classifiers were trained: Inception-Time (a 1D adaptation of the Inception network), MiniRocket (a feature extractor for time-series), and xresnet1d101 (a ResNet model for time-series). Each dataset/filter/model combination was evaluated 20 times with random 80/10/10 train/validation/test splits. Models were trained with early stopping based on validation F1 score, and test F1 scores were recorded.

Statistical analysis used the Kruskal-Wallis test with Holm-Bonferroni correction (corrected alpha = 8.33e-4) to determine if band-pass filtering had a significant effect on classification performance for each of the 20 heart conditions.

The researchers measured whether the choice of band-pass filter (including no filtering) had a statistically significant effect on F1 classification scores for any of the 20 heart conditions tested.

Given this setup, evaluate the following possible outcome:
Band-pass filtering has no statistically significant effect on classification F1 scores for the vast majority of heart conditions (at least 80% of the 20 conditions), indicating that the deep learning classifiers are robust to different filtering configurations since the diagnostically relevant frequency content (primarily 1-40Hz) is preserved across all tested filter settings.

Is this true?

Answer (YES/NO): YES